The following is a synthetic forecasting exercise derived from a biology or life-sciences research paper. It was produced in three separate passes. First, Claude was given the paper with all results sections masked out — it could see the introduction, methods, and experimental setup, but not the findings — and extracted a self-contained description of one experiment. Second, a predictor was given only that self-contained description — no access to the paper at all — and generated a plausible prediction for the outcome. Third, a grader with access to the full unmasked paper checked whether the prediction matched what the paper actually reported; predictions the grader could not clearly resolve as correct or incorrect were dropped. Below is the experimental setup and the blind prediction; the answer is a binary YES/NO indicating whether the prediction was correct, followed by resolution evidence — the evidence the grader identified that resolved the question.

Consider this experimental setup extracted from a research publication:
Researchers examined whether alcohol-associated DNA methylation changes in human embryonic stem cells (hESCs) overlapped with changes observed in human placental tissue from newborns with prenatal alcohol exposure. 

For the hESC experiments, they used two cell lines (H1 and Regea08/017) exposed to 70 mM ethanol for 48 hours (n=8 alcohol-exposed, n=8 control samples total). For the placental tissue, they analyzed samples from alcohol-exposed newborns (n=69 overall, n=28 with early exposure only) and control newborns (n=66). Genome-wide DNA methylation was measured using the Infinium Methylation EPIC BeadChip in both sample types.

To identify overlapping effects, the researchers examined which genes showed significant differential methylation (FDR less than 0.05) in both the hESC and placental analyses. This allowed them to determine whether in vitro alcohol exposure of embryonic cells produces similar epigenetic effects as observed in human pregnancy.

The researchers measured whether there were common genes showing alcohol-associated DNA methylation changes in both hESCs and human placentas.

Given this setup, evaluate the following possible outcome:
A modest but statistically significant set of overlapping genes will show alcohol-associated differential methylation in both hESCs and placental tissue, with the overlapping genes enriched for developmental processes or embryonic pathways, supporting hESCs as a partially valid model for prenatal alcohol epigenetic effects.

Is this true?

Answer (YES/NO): YES